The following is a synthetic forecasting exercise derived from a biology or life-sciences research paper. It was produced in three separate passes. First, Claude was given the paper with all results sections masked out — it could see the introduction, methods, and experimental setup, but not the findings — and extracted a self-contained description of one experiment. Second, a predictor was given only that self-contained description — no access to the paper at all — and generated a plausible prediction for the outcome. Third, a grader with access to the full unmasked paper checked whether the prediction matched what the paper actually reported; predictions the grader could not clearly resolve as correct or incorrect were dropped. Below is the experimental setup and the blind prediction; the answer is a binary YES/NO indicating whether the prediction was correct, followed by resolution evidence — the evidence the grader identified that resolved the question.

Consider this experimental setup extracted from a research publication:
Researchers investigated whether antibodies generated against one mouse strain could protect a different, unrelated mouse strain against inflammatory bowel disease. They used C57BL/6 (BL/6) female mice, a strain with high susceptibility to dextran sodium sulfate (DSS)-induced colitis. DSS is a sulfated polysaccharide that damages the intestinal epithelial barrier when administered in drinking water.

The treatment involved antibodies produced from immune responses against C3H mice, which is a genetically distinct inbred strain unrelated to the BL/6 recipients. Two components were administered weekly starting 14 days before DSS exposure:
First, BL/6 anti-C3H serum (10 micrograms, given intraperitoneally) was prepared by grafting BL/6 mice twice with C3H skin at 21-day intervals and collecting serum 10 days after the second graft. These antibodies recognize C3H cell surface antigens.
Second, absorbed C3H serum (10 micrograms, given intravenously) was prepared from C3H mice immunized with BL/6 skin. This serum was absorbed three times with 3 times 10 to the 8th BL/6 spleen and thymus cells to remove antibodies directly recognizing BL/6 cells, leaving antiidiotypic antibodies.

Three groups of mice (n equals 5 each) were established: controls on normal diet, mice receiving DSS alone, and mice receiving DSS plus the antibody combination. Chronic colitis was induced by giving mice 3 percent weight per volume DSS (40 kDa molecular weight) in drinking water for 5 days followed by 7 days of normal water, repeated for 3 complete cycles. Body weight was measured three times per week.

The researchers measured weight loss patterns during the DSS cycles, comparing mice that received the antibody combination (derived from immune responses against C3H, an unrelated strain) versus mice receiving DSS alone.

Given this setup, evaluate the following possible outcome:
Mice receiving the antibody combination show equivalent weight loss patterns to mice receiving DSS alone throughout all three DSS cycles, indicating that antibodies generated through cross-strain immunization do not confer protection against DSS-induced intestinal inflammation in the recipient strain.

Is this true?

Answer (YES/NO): NO